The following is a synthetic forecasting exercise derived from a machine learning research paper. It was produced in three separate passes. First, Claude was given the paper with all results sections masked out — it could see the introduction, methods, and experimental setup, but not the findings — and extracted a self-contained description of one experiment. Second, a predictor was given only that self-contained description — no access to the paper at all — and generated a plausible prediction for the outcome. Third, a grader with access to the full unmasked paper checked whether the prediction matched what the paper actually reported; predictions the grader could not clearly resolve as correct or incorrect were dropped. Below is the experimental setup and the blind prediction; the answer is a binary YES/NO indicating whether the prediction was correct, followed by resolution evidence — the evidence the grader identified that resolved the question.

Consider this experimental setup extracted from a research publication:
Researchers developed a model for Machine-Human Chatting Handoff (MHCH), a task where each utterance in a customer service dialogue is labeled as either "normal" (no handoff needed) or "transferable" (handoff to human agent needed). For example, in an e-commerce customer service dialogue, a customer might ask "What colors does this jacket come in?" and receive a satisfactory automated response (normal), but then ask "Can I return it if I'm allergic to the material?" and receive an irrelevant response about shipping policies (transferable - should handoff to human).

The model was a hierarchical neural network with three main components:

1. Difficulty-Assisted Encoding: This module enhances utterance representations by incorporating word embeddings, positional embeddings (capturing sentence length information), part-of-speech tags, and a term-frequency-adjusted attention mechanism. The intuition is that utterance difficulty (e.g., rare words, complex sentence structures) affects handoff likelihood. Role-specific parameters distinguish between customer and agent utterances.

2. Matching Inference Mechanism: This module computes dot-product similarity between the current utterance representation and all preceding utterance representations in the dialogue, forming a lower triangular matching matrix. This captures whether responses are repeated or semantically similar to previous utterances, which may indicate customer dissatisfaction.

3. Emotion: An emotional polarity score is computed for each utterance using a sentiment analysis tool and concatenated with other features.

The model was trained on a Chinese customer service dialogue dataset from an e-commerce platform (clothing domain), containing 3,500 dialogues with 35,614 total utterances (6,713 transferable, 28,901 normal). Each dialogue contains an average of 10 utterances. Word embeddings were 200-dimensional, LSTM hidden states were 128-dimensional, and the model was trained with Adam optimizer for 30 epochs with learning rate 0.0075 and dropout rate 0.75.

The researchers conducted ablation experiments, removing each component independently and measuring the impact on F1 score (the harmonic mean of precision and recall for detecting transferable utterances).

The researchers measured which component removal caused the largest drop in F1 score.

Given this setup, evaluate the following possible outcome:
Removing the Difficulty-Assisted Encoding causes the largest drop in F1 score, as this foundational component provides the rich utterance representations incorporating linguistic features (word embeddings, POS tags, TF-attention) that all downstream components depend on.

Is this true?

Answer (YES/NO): NO